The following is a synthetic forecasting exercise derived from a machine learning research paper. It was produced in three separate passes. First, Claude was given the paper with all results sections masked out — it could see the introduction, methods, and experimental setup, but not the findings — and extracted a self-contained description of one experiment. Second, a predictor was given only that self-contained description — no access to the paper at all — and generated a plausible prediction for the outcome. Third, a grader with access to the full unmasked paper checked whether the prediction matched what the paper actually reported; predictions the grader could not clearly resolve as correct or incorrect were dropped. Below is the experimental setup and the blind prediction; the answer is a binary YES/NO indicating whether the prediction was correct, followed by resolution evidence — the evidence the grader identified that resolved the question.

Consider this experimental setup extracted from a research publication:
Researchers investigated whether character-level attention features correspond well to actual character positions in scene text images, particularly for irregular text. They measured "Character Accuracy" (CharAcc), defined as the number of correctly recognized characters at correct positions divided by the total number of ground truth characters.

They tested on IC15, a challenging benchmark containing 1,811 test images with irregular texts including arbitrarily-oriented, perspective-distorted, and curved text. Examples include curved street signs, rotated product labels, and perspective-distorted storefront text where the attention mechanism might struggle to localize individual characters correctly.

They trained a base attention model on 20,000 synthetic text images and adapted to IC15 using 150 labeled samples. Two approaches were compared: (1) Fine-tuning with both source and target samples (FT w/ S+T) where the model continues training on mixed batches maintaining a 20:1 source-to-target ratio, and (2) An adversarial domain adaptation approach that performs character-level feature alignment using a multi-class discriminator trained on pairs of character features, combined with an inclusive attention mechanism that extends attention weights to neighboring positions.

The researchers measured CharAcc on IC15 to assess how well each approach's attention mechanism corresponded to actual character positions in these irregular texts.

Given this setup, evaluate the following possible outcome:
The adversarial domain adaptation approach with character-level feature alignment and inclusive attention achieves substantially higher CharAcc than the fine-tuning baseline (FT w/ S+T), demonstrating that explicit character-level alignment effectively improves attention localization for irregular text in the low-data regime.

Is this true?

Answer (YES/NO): NO